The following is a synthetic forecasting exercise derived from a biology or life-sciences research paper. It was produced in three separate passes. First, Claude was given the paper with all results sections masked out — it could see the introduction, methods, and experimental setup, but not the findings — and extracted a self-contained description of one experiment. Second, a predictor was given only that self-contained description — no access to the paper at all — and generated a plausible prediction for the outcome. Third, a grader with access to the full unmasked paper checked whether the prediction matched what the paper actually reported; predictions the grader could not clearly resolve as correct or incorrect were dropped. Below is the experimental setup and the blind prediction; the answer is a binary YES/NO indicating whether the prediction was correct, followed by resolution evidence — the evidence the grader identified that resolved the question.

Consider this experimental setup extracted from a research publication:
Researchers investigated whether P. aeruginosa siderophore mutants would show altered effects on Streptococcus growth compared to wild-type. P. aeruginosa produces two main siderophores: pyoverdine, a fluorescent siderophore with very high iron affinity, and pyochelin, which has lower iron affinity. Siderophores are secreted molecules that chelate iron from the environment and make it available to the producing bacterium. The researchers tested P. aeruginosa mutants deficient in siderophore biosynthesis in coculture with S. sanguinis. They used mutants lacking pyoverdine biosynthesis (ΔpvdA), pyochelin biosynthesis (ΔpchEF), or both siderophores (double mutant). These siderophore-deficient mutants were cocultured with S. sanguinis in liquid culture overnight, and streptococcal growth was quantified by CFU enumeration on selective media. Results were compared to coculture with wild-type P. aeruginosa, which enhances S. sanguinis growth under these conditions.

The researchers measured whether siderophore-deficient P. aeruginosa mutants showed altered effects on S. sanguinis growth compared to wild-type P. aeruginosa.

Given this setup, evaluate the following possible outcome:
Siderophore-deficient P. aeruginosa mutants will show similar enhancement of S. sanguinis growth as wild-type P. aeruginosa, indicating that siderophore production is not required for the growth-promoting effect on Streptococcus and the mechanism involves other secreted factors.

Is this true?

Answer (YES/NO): YES